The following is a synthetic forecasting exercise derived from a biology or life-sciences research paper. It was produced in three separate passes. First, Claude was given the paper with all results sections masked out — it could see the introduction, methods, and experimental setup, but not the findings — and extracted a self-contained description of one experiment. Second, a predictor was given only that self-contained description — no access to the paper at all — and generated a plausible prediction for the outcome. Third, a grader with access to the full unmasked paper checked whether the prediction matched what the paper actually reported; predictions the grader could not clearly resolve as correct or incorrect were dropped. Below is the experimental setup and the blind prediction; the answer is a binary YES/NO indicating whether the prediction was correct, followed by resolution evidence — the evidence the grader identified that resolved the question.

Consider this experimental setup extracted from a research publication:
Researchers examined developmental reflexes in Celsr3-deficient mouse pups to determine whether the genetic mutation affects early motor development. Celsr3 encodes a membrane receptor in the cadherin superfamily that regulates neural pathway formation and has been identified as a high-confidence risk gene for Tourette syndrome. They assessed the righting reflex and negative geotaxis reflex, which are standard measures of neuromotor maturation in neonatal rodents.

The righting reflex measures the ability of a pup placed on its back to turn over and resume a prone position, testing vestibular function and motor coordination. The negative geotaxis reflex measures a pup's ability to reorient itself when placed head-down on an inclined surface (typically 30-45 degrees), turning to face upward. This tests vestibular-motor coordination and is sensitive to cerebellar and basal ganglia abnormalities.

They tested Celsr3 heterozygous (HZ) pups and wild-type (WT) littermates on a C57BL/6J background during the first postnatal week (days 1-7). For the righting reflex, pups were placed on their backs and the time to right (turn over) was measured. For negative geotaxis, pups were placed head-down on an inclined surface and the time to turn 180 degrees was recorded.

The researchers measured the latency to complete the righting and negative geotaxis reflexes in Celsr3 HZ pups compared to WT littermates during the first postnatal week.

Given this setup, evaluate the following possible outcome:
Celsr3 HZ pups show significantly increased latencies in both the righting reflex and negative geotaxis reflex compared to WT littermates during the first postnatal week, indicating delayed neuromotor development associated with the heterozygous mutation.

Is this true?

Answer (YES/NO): NO